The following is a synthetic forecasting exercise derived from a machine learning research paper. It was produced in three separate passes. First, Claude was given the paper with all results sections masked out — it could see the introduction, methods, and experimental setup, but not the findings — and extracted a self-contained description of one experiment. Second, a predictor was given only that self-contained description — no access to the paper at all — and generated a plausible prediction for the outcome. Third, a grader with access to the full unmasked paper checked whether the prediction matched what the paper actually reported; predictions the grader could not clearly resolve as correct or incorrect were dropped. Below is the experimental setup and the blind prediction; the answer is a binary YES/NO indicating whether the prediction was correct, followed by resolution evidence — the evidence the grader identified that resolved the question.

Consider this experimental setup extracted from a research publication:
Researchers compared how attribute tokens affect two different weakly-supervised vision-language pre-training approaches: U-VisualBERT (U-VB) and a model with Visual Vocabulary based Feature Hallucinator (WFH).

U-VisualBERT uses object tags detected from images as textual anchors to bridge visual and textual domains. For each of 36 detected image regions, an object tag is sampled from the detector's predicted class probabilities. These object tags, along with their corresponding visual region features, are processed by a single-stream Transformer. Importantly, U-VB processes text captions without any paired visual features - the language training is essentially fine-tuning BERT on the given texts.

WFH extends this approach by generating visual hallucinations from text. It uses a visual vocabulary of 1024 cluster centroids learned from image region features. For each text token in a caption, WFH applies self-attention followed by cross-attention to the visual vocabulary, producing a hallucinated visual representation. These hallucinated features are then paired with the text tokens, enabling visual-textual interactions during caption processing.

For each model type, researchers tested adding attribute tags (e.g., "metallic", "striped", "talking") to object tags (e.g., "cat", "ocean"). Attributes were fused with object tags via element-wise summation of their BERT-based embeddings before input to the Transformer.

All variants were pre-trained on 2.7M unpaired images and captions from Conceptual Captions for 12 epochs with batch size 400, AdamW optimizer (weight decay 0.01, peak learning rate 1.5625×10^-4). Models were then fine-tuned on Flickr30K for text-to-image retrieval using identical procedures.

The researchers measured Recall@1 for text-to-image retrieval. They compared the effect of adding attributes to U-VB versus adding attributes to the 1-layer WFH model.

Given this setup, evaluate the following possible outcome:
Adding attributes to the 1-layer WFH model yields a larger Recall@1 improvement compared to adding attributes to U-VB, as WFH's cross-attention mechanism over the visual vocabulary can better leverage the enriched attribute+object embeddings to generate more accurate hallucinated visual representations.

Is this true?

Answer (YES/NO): YES